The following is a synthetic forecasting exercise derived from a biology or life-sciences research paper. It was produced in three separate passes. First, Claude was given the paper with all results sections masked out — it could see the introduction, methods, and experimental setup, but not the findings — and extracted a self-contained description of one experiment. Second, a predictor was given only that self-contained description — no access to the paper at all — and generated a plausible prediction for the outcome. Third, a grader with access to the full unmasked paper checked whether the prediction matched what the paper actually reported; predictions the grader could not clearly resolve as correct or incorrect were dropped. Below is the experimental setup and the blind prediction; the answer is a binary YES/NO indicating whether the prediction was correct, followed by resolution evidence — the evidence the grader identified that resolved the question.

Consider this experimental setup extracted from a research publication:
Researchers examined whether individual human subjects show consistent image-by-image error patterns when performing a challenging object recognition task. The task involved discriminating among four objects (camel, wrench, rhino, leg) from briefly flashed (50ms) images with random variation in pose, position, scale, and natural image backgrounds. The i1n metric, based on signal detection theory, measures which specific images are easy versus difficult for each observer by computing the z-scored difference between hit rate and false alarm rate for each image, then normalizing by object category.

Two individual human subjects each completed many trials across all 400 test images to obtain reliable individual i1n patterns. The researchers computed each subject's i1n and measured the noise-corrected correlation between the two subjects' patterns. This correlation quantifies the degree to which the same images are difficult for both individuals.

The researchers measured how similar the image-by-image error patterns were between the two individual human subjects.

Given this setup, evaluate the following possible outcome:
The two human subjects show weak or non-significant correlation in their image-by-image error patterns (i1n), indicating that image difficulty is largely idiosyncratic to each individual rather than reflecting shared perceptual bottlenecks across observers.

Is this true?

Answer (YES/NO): NO